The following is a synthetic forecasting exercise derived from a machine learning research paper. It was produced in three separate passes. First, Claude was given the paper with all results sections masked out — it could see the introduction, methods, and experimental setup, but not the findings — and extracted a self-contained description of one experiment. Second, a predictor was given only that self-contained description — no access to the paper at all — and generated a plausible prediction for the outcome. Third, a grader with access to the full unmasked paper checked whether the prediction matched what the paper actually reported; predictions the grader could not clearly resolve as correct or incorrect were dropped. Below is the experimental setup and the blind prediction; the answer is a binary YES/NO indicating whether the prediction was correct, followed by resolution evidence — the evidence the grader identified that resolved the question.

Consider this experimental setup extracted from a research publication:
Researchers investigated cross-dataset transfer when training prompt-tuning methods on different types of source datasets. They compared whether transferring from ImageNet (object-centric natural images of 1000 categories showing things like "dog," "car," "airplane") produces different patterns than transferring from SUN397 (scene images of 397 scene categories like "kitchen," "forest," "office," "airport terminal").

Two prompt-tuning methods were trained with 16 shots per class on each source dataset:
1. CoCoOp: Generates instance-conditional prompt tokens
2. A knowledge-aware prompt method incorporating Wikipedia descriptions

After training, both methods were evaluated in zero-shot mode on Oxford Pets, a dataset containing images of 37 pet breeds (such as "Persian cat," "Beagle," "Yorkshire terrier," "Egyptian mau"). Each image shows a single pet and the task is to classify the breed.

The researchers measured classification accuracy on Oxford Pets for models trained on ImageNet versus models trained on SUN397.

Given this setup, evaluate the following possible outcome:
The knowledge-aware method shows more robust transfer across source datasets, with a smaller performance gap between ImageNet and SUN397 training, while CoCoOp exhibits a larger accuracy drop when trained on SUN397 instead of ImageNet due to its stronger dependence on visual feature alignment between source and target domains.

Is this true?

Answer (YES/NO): YES